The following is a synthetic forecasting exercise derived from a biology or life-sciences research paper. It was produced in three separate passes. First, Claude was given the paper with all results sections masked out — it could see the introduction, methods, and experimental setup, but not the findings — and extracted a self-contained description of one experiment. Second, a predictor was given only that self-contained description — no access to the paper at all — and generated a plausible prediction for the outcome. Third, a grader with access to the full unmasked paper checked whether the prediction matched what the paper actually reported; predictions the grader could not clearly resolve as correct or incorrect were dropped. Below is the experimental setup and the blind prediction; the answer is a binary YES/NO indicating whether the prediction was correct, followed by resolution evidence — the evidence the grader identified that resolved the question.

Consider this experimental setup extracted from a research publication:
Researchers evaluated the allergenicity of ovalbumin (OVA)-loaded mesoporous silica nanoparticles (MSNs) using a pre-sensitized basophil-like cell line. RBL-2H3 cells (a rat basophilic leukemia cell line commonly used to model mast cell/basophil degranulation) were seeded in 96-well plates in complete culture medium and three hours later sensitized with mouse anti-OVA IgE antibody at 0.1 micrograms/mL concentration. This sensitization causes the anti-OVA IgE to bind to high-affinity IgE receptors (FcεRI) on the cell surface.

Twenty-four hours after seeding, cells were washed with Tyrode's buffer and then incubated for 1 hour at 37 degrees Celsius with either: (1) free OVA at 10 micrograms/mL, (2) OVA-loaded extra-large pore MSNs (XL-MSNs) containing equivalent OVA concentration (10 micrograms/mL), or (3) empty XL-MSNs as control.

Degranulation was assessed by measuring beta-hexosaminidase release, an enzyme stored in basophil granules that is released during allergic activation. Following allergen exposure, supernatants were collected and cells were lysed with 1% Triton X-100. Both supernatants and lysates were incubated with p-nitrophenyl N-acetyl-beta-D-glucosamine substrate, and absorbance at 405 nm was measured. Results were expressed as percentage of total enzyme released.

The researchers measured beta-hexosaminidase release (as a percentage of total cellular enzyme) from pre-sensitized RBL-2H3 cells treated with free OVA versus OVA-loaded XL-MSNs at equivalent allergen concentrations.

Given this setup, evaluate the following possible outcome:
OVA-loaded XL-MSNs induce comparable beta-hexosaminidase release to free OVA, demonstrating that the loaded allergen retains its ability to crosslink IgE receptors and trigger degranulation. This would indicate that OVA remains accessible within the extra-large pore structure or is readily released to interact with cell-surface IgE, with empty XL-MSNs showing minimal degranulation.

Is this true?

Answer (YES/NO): NO